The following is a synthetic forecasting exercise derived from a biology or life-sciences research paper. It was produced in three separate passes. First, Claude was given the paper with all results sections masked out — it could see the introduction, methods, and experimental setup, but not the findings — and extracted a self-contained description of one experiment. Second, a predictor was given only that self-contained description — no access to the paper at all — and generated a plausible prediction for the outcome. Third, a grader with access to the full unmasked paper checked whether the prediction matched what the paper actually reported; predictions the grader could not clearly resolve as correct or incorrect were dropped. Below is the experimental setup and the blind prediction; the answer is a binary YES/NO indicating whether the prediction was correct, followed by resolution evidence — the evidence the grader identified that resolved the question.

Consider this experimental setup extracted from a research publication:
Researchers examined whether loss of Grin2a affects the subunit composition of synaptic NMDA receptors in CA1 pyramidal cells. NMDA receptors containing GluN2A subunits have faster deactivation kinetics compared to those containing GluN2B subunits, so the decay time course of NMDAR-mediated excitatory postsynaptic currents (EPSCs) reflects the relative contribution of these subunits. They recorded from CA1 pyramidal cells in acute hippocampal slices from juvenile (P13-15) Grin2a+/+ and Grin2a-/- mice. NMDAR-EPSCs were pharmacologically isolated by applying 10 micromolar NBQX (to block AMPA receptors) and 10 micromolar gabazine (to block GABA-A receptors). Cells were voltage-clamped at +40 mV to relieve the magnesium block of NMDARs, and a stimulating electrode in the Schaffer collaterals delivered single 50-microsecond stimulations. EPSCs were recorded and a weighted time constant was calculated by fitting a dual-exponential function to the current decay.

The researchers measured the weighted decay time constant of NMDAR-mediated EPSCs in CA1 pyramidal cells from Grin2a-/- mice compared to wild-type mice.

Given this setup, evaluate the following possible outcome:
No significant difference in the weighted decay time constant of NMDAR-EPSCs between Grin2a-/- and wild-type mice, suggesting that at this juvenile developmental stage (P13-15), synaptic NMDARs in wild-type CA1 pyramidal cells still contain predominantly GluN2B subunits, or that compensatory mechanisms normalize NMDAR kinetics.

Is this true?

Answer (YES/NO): NO